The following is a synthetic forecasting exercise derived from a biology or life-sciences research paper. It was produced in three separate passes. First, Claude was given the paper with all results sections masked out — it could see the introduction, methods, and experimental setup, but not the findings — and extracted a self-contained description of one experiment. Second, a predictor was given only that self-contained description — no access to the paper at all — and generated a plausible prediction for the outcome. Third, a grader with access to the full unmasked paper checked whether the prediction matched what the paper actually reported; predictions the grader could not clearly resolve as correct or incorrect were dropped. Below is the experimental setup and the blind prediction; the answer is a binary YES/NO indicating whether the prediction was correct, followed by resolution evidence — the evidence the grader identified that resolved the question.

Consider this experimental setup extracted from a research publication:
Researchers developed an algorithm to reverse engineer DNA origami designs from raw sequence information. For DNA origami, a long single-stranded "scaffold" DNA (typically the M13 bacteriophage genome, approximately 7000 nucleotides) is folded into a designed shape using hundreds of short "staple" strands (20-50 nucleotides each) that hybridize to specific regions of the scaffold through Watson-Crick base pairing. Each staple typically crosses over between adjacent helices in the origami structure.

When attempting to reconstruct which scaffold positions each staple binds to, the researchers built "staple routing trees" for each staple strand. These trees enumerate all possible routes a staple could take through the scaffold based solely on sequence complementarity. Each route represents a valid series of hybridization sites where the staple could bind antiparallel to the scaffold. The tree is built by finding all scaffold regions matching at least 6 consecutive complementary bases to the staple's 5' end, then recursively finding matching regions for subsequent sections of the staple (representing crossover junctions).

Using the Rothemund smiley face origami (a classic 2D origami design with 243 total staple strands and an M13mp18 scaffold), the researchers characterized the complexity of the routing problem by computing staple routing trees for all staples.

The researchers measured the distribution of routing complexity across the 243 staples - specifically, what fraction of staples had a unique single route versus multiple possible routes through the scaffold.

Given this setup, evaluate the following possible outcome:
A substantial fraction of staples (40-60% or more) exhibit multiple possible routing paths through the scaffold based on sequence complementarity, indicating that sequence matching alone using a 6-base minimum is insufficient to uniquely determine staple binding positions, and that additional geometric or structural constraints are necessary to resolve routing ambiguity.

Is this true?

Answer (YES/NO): YES